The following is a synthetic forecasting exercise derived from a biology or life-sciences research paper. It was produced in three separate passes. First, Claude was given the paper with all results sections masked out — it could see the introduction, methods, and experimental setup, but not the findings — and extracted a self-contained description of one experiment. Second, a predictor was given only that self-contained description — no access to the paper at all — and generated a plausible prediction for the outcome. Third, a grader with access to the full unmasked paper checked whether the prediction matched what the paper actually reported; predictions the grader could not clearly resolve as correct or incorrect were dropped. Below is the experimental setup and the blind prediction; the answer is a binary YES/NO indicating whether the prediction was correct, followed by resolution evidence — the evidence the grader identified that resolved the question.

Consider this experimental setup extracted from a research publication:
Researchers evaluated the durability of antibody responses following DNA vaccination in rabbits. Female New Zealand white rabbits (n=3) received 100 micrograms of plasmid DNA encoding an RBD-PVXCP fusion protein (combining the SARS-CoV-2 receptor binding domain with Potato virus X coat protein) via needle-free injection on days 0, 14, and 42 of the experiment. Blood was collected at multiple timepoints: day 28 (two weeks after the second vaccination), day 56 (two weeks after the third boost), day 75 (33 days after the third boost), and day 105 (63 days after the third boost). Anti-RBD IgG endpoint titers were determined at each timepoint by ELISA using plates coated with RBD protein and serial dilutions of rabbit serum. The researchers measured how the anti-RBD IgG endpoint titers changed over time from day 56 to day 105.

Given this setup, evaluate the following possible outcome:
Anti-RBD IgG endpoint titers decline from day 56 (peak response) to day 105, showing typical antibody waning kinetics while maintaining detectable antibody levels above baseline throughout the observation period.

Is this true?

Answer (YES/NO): YES